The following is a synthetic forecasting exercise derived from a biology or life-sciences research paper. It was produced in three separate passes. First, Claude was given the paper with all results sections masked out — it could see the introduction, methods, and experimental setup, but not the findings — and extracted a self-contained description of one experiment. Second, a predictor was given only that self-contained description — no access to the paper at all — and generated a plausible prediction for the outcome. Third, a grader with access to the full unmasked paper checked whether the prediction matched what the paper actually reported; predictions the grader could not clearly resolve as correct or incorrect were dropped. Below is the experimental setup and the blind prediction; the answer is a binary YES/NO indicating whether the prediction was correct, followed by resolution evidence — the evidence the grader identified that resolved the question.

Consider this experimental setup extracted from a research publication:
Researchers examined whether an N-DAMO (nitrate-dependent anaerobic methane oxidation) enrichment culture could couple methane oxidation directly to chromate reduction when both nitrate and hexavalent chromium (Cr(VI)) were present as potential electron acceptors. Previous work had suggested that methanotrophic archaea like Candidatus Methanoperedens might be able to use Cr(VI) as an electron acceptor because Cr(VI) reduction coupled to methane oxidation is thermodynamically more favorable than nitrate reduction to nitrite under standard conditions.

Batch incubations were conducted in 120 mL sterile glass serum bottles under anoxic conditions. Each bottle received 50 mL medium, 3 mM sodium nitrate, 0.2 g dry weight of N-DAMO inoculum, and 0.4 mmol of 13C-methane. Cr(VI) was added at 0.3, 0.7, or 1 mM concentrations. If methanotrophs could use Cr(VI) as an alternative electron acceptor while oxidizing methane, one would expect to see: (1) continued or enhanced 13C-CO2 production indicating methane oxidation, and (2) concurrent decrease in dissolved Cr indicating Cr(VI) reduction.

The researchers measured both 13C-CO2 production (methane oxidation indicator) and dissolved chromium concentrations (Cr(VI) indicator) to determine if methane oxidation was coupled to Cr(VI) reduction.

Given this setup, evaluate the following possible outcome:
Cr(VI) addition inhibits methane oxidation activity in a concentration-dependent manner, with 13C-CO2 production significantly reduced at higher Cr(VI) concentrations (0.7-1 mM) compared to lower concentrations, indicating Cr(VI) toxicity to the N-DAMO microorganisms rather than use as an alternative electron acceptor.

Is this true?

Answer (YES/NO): YES